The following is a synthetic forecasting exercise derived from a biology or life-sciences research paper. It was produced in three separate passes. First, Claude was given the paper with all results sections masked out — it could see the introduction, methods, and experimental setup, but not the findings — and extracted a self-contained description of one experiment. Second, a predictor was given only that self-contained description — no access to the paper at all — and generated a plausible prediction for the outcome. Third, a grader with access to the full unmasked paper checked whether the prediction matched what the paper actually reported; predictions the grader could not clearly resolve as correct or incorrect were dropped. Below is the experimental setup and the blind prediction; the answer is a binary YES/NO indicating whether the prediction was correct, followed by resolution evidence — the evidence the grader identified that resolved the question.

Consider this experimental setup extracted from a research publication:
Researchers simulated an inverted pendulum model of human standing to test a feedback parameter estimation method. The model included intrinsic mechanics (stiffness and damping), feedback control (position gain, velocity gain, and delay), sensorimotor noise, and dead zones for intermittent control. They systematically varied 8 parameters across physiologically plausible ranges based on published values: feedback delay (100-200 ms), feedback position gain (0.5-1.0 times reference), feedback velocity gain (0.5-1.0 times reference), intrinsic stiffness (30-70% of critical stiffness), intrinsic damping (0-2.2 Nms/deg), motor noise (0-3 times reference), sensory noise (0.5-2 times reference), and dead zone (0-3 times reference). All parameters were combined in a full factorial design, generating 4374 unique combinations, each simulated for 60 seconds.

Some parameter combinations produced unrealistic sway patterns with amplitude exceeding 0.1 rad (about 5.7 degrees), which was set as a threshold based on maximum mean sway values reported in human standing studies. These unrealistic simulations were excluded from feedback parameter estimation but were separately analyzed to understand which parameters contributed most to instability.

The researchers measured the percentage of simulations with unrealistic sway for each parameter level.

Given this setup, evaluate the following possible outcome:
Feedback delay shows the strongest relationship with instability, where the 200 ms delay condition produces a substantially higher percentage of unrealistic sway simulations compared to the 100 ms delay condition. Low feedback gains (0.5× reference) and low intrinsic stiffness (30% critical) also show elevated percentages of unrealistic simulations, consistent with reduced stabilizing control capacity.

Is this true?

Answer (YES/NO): NO